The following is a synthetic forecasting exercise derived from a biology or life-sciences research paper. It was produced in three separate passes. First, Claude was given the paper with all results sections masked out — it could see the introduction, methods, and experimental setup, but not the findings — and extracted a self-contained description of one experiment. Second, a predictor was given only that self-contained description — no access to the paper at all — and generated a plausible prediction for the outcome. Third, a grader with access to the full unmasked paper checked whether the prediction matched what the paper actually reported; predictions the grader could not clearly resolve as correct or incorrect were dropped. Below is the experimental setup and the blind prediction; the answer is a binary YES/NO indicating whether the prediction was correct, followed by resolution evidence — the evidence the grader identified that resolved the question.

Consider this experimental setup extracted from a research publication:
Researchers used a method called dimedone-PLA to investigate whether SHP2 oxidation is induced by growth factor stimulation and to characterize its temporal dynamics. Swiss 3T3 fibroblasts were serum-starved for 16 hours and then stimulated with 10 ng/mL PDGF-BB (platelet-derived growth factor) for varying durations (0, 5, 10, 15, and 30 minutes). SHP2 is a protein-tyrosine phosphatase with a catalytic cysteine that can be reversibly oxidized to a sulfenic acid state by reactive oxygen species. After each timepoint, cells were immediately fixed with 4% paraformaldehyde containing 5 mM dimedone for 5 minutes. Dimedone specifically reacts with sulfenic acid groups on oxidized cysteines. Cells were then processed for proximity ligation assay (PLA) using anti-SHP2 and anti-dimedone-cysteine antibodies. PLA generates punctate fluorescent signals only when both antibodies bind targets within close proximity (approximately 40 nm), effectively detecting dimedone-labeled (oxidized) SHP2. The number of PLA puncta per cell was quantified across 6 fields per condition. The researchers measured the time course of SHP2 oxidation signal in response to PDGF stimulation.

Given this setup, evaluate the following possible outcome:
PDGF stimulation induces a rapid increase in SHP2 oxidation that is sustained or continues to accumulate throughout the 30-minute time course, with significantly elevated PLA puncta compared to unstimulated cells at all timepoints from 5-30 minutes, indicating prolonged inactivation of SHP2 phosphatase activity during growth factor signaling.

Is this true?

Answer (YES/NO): NO